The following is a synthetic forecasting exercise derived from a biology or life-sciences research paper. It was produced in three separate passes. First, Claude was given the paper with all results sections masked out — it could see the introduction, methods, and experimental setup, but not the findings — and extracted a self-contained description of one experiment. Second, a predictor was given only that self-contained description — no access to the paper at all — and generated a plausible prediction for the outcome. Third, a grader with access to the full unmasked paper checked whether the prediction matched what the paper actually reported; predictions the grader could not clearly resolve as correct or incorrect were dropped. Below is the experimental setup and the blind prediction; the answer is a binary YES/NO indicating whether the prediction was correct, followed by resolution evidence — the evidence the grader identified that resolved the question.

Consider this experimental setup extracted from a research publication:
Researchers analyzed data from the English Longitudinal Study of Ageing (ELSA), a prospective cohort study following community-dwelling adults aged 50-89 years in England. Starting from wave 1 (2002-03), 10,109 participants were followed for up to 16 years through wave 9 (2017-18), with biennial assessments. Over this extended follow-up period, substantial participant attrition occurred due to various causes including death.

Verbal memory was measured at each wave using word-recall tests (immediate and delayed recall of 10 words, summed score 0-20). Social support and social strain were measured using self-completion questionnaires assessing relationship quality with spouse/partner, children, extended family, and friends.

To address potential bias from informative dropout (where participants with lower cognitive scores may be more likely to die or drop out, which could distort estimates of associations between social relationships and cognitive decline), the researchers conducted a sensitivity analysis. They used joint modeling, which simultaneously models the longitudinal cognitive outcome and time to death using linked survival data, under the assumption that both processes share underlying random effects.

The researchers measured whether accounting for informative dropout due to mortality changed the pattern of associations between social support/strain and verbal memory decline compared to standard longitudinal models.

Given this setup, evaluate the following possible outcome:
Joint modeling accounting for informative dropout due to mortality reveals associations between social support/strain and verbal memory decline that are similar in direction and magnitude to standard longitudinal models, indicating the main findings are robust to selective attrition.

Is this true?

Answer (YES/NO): YES